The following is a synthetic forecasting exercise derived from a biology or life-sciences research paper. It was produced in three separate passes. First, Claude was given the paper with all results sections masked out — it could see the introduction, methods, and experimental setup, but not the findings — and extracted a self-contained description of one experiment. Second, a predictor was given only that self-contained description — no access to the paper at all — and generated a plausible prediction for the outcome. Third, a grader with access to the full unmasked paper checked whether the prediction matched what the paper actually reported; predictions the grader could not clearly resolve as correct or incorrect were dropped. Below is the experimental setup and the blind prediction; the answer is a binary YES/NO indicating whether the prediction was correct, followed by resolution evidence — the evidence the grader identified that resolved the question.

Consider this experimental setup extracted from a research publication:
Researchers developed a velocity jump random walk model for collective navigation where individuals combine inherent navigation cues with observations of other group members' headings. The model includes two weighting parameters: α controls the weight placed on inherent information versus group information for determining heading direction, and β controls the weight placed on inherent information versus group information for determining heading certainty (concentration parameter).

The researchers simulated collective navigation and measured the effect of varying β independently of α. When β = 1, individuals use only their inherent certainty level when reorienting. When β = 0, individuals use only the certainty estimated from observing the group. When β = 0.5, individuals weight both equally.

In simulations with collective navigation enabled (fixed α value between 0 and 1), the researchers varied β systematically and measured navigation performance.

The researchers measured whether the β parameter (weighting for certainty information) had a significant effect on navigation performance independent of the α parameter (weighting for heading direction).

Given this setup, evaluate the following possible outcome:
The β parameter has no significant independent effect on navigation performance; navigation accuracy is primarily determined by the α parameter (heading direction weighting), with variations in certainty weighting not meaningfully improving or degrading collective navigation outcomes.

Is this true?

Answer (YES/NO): NO